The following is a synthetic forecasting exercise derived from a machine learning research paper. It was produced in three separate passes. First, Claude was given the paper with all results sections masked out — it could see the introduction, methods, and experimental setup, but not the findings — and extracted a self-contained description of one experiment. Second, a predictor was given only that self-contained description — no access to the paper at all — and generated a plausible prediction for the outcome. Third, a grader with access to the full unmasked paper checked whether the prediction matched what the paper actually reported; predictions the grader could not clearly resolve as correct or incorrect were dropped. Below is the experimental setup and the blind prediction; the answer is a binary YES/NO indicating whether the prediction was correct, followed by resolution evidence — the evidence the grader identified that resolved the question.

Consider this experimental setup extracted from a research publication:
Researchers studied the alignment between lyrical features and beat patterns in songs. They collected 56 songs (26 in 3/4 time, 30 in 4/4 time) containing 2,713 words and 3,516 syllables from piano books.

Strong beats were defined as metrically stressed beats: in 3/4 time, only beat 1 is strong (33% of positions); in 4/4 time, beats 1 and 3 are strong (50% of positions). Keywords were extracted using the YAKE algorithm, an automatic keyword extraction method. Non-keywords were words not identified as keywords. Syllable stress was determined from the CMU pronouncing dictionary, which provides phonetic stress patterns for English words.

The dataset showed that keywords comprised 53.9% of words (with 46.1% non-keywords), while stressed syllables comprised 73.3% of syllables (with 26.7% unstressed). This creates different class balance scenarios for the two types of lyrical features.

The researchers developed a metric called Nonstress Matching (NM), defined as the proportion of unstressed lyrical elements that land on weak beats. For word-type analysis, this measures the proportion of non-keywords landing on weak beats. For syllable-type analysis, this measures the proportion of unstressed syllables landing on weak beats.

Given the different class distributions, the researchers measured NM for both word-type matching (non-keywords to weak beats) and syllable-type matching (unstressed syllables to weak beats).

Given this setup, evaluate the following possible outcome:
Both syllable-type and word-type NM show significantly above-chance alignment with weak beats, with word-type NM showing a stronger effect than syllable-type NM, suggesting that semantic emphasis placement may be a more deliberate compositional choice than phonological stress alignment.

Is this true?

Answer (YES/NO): YES